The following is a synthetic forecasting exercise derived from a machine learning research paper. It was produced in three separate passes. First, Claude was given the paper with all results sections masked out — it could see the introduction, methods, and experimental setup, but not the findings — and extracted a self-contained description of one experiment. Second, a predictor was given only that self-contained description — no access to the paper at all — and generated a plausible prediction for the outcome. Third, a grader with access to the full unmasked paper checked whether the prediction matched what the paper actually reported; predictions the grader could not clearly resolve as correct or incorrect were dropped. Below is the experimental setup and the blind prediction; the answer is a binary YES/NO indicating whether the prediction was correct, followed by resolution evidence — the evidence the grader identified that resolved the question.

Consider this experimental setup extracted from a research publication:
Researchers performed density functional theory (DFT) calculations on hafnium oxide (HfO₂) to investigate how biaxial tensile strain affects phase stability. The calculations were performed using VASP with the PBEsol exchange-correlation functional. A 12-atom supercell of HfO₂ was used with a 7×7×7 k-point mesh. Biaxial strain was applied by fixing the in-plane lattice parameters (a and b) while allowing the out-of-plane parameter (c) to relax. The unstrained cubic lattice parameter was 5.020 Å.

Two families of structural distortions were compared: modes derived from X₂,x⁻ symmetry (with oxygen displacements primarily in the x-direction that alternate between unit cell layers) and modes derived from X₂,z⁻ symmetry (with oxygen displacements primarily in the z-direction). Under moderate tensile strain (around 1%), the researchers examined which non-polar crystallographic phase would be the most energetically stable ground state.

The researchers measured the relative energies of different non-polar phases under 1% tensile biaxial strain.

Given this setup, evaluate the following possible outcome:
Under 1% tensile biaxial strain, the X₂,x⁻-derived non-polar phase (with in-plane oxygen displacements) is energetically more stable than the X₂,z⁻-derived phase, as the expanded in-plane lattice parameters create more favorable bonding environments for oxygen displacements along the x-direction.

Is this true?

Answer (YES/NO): YES